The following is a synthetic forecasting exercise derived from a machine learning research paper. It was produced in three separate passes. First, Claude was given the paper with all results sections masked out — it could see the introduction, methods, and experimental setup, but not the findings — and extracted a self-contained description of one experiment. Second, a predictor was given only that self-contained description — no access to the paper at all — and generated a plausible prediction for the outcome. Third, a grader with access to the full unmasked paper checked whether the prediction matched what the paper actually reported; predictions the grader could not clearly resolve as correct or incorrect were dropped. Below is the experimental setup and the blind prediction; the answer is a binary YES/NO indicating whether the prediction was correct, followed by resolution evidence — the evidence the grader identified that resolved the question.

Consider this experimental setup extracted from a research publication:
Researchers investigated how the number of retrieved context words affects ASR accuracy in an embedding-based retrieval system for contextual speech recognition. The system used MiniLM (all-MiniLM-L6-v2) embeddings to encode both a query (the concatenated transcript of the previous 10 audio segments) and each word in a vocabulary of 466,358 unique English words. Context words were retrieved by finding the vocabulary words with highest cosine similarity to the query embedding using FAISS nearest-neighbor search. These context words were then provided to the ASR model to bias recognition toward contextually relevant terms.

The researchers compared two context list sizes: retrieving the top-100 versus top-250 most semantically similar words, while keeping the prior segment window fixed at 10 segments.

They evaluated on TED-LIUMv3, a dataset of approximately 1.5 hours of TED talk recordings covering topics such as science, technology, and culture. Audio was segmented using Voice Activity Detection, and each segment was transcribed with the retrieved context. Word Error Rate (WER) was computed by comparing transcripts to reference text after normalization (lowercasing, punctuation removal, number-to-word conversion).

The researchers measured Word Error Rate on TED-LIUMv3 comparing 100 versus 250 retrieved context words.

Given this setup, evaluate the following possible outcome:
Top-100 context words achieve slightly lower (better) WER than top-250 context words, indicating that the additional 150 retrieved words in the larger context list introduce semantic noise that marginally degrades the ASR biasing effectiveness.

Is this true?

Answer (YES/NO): NO